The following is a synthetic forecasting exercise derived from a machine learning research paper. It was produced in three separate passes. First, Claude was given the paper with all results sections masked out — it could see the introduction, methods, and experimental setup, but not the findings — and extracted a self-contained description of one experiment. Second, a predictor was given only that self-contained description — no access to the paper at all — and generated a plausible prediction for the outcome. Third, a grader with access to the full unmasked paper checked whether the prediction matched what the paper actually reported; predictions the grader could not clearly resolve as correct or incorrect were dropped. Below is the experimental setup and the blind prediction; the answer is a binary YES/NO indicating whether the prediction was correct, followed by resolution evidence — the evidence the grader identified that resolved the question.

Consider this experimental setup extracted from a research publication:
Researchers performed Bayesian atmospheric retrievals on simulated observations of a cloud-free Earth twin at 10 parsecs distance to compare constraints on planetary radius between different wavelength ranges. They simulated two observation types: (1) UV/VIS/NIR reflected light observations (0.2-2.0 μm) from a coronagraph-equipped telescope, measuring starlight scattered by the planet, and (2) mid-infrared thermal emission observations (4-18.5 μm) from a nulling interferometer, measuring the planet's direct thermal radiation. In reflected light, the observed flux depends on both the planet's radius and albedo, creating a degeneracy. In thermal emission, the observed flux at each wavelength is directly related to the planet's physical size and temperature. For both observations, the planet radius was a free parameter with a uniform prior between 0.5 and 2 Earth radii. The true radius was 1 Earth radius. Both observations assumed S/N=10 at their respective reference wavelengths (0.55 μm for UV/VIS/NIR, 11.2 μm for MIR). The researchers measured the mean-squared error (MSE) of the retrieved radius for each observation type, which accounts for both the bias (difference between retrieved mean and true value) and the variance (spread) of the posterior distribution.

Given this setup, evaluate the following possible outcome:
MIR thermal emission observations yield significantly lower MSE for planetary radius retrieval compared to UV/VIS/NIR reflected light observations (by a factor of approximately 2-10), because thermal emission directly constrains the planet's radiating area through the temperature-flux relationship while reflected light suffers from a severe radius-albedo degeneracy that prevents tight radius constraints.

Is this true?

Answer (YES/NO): NO